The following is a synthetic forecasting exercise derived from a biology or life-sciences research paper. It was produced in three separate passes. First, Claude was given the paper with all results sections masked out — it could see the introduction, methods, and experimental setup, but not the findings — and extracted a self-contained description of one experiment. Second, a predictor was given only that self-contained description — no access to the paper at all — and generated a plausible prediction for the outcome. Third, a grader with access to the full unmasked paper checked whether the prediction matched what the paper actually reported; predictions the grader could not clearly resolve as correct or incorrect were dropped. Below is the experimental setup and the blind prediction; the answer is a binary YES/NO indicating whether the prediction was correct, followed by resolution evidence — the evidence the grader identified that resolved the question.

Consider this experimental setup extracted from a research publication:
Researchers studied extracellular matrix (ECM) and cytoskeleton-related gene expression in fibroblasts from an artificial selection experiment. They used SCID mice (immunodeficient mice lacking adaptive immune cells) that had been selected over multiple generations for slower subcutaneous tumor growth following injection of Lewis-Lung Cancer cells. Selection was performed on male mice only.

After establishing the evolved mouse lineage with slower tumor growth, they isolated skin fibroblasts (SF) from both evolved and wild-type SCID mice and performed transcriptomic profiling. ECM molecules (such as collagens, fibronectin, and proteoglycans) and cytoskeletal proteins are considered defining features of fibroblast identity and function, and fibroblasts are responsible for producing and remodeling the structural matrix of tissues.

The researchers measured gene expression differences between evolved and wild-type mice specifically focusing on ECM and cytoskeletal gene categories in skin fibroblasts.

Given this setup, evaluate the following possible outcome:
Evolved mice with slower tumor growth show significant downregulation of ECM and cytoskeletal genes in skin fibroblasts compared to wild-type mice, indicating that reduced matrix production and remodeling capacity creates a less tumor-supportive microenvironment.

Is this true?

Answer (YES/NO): NO